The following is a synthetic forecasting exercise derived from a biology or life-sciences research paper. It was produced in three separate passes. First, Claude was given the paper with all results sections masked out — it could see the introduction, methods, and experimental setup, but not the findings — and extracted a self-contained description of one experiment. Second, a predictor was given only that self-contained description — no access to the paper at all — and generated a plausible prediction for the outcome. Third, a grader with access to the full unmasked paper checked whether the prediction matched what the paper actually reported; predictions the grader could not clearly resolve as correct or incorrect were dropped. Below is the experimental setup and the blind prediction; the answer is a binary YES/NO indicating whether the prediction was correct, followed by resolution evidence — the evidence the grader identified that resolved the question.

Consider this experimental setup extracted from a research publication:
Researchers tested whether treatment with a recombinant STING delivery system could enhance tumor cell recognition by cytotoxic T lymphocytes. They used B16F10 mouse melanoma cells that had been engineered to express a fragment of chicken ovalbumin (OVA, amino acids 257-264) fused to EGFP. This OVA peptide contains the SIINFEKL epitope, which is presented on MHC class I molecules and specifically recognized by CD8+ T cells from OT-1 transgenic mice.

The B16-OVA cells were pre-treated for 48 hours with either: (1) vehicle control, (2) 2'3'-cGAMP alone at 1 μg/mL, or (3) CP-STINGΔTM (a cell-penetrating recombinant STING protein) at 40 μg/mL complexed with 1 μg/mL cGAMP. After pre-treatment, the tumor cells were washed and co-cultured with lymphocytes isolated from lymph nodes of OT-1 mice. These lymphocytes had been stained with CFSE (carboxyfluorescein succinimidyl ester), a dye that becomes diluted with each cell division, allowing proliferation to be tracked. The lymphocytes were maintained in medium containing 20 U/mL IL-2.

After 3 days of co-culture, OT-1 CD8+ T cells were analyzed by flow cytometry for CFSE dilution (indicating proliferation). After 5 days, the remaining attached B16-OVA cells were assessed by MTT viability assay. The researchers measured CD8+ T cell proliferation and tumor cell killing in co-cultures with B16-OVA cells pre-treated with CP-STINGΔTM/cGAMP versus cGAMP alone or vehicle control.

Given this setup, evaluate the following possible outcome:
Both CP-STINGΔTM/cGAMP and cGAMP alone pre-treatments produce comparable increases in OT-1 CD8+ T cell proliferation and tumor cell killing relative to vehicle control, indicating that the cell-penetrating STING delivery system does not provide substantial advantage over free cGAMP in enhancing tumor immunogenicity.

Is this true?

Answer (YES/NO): NO